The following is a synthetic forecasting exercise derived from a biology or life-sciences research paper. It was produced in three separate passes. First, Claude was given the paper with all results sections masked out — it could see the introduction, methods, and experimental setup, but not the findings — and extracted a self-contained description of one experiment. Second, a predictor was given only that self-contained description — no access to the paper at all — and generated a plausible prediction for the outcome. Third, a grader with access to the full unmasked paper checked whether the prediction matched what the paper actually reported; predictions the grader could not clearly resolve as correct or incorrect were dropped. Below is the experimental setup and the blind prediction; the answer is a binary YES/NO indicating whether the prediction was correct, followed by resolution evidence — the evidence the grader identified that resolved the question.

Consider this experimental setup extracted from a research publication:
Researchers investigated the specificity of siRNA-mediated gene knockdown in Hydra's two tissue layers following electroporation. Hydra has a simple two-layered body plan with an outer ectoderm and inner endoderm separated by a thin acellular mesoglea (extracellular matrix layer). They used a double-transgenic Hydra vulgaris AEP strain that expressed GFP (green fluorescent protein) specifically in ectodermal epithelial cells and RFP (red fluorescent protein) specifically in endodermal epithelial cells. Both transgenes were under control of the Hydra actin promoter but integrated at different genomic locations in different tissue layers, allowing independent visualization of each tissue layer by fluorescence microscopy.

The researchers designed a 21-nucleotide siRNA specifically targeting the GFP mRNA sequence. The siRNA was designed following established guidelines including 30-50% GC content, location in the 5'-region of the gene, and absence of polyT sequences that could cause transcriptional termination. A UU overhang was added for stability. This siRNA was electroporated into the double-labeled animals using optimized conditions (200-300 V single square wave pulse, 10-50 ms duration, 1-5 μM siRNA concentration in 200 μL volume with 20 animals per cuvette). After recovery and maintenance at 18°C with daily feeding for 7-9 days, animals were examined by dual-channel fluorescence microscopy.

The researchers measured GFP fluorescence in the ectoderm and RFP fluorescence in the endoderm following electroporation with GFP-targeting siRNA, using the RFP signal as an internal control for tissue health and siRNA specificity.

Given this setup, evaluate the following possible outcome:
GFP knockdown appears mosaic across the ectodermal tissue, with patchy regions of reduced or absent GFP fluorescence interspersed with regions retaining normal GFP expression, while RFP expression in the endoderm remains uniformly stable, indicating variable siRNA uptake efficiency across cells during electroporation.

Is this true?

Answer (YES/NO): NO